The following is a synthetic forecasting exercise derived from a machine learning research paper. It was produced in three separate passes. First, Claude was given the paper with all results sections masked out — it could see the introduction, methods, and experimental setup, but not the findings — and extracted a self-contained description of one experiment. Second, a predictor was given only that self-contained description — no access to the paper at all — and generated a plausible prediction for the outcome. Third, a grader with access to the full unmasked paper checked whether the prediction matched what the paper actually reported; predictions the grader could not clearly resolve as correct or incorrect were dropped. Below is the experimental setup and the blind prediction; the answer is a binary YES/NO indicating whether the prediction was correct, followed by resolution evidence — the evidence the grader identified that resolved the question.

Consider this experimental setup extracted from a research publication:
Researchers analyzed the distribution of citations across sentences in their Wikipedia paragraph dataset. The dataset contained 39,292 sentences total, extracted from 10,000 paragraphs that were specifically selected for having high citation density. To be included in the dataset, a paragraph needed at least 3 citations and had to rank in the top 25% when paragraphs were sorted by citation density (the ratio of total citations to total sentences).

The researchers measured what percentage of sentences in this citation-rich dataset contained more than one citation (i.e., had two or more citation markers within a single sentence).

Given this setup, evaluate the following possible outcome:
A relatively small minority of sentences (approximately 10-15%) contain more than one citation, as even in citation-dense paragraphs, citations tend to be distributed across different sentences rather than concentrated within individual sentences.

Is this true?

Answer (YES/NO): NO